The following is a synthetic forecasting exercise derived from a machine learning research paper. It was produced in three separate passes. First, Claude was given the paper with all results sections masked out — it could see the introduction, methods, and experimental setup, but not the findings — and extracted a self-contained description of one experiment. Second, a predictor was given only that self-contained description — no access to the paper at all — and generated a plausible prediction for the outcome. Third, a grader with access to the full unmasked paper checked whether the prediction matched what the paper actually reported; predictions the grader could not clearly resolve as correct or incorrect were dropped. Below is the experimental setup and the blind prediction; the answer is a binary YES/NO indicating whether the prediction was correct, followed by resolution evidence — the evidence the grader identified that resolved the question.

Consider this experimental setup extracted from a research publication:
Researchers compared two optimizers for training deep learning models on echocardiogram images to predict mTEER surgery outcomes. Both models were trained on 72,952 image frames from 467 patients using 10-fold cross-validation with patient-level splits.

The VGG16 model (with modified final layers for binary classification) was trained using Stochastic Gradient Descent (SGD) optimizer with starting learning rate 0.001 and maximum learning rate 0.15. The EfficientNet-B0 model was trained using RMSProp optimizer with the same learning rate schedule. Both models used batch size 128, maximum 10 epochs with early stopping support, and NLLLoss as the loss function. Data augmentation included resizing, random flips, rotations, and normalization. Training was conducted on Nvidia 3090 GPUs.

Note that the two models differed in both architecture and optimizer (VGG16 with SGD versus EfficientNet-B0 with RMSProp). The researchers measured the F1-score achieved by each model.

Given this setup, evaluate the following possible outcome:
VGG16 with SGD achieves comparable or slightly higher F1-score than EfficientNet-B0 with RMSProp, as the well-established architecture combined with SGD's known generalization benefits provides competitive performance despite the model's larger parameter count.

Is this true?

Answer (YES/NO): YES